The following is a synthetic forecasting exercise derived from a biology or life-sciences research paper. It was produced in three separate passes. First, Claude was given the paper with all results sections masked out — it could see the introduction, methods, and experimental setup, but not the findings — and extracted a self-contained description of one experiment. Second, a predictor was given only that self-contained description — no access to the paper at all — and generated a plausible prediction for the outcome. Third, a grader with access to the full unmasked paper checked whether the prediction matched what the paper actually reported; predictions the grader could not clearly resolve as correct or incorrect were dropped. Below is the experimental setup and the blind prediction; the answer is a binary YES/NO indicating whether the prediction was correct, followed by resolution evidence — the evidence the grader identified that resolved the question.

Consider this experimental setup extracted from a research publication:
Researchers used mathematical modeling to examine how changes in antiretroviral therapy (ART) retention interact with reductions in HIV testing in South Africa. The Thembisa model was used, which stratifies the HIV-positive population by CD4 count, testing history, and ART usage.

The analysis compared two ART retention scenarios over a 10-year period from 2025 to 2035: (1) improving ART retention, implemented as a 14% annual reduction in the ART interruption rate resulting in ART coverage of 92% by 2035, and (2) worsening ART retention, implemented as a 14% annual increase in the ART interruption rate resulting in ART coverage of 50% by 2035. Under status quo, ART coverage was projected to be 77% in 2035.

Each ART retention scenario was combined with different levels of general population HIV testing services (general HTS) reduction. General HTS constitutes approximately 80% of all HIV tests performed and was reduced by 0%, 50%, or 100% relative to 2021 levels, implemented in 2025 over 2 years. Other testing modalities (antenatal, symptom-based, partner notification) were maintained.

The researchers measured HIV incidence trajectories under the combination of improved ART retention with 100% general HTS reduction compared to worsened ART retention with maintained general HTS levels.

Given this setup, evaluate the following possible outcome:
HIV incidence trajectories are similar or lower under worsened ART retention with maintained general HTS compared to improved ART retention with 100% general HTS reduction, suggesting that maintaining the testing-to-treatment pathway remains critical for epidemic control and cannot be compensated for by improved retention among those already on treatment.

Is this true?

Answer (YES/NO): NO